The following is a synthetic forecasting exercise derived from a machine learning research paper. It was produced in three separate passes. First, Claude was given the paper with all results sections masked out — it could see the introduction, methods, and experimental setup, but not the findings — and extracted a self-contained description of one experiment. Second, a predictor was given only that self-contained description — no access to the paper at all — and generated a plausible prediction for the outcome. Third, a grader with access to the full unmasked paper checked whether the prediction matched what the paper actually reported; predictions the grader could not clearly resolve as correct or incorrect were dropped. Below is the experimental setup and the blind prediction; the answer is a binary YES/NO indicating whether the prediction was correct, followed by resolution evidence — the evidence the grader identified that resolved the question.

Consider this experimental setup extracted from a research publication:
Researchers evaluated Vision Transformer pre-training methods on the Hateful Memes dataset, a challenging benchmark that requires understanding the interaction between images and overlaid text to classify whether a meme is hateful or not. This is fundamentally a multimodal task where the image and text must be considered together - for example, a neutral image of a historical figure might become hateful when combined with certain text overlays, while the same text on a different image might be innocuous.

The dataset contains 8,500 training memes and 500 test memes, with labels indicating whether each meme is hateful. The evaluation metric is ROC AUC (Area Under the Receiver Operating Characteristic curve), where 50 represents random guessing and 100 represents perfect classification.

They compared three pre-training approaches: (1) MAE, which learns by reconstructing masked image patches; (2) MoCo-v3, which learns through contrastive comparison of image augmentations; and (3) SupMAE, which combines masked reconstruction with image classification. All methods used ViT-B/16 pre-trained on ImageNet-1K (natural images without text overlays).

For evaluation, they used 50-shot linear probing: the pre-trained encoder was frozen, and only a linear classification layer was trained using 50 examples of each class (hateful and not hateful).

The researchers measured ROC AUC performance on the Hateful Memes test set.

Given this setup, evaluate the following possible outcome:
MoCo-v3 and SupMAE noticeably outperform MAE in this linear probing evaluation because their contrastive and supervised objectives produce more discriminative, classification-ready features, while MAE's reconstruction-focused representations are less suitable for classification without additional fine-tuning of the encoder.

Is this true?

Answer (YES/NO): NO